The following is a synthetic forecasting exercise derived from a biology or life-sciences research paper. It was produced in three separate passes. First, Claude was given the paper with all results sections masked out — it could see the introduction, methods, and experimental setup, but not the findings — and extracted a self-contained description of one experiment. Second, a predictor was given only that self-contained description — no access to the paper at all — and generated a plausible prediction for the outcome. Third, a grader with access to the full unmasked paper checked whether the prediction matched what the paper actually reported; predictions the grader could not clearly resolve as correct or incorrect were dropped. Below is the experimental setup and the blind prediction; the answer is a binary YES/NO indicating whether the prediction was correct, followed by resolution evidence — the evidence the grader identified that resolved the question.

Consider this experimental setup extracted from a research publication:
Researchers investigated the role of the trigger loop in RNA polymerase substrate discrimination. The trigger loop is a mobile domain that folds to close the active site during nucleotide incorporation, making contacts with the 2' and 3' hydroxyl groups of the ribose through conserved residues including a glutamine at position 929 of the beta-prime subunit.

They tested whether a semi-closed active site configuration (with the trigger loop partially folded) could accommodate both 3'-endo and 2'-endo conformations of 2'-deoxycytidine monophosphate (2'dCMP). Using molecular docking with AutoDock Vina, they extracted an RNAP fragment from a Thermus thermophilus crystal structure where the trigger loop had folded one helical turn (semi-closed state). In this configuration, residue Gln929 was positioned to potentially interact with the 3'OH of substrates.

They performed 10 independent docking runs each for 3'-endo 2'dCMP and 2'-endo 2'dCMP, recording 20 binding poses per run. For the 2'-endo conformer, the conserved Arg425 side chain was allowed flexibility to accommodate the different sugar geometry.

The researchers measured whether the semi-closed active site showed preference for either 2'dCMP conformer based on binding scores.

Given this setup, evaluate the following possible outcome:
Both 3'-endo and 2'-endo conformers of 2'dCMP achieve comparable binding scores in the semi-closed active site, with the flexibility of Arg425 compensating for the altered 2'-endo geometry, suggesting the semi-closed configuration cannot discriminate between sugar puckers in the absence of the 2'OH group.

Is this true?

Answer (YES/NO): YES